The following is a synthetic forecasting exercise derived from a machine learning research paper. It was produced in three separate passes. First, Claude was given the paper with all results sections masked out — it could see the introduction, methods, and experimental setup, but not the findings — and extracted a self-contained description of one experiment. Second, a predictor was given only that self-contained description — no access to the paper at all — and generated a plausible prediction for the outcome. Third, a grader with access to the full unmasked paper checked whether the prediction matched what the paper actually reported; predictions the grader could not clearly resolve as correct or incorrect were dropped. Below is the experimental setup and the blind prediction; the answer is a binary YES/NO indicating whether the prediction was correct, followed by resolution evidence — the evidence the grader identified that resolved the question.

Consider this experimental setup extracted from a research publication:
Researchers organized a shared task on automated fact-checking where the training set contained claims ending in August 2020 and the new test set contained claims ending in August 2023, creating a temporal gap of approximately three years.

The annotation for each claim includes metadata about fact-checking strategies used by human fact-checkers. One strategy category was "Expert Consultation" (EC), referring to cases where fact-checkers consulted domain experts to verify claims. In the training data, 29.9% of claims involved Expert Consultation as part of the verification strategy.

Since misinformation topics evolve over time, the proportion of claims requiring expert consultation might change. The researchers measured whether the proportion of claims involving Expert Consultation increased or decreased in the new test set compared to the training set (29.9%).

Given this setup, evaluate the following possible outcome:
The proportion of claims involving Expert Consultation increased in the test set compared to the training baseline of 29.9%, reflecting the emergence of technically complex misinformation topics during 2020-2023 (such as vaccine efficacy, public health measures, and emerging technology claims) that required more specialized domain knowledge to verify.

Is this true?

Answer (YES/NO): YES